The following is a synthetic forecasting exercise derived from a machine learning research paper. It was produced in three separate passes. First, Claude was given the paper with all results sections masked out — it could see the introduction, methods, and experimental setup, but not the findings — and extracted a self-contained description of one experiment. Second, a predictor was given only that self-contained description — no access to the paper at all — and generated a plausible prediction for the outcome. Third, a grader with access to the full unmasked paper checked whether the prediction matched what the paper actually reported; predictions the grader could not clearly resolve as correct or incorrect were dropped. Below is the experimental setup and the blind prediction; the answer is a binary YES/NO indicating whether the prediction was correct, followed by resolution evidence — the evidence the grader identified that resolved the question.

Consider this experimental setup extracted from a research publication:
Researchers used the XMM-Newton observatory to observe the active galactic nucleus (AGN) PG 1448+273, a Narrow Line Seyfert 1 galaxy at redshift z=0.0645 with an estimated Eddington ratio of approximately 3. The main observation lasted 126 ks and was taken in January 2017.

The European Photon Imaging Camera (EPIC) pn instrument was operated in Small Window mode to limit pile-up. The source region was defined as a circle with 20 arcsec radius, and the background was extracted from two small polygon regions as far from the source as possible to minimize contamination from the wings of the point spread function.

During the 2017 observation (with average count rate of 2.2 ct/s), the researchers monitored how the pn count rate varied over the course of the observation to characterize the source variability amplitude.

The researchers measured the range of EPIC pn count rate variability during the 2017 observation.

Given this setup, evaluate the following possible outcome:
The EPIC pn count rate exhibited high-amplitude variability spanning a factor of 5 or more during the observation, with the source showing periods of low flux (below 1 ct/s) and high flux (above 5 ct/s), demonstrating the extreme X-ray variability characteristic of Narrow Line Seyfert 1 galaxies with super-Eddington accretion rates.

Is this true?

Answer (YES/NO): NO